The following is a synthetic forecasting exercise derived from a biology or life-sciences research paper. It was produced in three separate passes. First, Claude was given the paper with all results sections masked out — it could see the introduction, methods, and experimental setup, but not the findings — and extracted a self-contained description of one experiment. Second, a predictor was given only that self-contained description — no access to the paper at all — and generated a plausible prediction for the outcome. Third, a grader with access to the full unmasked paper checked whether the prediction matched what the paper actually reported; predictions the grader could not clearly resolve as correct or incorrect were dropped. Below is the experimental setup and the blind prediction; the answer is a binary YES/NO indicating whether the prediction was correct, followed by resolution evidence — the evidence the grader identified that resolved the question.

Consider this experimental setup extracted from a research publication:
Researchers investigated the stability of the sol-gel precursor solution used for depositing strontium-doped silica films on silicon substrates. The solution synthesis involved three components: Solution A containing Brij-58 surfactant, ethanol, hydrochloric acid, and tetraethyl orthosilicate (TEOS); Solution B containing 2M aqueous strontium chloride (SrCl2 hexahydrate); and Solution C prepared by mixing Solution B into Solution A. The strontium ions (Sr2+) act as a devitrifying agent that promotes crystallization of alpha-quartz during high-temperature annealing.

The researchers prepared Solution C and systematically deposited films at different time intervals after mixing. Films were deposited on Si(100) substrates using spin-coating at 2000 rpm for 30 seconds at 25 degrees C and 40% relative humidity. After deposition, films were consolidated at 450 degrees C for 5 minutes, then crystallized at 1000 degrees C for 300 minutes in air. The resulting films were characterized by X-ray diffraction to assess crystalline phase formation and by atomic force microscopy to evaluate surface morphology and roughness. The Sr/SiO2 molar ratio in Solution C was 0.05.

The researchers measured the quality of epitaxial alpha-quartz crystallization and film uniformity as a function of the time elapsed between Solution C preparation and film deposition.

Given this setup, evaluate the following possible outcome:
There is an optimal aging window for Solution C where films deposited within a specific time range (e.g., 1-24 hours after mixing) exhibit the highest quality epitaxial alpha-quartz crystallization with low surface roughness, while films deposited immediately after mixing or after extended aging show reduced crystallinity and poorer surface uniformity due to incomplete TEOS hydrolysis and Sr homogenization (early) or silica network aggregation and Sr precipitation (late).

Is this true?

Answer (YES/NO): NO